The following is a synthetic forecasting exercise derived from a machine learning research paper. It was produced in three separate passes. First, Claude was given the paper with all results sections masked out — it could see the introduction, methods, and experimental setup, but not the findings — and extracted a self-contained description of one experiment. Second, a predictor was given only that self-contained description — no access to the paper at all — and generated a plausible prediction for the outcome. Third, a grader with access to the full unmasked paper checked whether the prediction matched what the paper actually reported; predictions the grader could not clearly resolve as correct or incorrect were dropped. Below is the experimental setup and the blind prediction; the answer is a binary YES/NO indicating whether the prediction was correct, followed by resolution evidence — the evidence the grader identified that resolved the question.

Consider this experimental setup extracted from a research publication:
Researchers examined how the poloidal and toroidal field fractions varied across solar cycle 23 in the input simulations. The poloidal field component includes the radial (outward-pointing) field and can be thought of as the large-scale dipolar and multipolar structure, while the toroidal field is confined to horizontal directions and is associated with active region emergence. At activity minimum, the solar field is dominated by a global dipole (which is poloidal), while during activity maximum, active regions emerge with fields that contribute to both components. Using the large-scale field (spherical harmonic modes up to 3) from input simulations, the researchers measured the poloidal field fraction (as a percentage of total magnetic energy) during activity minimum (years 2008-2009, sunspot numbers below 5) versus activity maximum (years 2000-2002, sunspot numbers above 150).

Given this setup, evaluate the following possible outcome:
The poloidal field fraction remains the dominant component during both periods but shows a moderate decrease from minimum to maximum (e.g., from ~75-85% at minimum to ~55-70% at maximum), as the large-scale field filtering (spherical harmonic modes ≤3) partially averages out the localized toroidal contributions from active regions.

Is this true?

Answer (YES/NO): NO